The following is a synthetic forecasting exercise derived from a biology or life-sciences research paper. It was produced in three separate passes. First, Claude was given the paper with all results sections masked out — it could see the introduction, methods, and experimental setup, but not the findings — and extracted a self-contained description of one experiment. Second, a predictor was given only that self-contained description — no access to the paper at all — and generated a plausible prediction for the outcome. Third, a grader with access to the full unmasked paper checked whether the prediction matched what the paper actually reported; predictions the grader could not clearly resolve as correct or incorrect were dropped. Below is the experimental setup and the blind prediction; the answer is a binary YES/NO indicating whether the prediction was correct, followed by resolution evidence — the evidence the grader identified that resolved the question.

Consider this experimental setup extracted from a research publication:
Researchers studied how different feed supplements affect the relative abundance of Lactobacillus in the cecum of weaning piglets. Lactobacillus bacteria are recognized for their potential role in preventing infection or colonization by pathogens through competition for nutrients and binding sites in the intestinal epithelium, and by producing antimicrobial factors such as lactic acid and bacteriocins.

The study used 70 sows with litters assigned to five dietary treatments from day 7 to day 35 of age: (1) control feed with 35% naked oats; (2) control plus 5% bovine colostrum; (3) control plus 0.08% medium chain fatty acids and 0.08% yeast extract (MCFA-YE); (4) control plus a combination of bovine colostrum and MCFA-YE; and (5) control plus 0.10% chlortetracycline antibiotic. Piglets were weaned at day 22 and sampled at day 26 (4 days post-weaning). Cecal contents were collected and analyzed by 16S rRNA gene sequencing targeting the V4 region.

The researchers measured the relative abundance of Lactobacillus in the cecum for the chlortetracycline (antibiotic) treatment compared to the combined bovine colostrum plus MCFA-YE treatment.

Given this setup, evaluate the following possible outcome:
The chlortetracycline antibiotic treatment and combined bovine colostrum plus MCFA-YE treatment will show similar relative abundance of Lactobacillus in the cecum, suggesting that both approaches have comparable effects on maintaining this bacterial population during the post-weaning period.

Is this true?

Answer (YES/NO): NO